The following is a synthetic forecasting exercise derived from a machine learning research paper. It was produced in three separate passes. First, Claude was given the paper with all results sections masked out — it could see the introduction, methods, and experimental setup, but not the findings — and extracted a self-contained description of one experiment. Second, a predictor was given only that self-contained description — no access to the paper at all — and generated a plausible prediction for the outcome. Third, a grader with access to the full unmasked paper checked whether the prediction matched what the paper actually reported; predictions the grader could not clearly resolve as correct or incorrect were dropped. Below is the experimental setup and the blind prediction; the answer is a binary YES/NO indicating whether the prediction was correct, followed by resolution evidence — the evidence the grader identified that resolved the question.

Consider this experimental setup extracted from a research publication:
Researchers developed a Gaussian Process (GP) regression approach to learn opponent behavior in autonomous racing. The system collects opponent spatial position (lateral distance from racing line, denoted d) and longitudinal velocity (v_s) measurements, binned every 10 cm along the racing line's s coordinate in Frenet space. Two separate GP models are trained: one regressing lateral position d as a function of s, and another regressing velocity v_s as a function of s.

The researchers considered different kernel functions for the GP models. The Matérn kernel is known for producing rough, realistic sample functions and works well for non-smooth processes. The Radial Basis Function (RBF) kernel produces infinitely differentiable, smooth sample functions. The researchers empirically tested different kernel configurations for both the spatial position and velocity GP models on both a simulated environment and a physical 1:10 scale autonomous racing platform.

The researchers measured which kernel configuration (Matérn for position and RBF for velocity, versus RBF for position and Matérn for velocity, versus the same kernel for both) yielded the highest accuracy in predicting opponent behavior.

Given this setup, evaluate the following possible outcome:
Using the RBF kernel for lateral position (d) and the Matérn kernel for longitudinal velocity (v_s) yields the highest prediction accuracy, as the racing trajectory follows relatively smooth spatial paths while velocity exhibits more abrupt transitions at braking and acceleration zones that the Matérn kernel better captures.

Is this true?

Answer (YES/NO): NO